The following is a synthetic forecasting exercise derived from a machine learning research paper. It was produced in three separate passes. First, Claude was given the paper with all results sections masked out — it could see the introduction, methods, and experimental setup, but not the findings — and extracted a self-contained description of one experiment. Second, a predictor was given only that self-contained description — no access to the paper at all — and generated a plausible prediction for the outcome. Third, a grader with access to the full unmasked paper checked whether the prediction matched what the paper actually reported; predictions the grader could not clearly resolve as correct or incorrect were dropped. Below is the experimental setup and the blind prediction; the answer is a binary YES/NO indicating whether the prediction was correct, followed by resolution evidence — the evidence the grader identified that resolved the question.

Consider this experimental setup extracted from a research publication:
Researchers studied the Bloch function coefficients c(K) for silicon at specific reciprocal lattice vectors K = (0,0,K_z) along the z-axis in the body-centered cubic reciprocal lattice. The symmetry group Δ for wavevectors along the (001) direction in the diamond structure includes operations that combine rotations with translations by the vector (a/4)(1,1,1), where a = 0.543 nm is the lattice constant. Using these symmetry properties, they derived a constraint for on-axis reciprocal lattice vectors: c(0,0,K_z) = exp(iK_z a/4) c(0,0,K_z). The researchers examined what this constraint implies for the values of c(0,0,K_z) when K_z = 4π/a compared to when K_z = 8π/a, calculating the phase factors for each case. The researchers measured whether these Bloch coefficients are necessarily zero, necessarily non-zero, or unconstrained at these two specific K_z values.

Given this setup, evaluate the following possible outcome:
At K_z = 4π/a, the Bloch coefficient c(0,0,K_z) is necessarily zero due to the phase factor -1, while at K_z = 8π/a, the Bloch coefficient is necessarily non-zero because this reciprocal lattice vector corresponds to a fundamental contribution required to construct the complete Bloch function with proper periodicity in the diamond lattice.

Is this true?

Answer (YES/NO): NO